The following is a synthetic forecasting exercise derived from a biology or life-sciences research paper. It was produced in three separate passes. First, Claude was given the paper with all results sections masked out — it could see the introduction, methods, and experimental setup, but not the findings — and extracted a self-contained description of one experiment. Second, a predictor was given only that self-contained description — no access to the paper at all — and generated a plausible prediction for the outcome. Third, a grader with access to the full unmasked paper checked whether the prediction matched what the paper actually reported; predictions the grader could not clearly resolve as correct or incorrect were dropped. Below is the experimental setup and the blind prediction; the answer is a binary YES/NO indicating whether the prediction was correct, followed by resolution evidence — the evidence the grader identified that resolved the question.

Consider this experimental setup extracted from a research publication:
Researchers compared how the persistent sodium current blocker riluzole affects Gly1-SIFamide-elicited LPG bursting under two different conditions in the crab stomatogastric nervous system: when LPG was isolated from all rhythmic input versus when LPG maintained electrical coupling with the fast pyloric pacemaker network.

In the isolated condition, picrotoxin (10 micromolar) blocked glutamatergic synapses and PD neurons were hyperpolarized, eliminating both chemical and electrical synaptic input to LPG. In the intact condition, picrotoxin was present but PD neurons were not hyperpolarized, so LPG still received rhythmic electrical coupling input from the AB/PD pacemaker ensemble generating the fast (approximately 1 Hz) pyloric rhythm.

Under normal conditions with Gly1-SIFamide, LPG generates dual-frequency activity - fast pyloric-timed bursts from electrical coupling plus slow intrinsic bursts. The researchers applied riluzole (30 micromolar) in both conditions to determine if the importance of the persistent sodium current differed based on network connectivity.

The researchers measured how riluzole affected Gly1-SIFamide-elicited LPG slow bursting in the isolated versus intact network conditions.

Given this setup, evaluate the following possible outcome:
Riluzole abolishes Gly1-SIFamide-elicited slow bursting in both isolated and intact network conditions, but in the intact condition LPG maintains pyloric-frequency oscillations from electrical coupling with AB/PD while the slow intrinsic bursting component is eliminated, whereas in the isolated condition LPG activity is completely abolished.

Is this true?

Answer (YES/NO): NO